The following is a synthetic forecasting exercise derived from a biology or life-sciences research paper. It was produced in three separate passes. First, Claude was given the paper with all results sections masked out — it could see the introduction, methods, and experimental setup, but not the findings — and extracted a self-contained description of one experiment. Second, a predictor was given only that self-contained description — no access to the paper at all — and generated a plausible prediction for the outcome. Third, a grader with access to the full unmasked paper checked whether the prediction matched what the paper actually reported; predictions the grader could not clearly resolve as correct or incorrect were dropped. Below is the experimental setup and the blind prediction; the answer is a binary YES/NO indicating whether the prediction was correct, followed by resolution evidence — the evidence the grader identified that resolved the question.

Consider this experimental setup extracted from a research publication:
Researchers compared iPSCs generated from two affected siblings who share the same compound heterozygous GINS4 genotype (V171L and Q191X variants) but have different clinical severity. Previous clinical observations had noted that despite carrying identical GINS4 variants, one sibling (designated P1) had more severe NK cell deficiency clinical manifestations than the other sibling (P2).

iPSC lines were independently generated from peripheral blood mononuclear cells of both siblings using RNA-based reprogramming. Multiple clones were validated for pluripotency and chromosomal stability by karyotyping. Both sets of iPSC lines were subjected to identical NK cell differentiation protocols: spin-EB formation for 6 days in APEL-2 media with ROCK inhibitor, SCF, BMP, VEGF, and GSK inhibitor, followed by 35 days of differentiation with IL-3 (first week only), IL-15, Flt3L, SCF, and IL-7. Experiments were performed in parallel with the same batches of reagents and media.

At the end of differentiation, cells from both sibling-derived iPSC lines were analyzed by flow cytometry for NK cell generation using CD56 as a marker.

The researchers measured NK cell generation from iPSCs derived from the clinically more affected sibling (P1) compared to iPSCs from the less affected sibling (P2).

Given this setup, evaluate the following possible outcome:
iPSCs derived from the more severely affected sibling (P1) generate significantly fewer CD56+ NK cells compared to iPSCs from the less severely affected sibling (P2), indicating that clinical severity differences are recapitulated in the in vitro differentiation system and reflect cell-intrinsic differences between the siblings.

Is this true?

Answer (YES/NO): YES